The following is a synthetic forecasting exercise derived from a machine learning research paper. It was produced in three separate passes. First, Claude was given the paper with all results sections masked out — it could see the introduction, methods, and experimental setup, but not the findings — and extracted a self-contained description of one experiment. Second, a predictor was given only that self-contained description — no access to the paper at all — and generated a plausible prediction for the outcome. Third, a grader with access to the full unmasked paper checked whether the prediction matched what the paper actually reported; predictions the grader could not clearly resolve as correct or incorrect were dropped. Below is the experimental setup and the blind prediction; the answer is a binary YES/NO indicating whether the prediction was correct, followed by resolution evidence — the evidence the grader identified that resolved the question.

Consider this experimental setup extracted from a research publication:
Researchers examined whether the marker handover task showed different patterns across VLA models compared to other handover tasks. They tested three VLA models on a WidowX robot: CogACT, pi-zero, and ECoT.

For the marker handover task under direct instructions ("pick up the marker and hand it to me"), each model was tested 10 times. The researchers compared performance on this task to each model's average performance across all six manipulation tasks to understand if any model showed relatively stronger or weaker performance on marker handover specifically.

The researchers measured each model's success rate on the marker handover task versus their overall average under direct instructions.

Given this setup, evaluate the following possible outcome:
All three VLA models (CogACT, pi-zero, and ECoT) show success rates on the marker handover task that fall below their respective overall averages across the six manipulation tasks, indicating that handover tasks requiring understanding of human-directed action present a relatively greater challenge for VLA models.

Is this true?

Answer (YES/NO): NO